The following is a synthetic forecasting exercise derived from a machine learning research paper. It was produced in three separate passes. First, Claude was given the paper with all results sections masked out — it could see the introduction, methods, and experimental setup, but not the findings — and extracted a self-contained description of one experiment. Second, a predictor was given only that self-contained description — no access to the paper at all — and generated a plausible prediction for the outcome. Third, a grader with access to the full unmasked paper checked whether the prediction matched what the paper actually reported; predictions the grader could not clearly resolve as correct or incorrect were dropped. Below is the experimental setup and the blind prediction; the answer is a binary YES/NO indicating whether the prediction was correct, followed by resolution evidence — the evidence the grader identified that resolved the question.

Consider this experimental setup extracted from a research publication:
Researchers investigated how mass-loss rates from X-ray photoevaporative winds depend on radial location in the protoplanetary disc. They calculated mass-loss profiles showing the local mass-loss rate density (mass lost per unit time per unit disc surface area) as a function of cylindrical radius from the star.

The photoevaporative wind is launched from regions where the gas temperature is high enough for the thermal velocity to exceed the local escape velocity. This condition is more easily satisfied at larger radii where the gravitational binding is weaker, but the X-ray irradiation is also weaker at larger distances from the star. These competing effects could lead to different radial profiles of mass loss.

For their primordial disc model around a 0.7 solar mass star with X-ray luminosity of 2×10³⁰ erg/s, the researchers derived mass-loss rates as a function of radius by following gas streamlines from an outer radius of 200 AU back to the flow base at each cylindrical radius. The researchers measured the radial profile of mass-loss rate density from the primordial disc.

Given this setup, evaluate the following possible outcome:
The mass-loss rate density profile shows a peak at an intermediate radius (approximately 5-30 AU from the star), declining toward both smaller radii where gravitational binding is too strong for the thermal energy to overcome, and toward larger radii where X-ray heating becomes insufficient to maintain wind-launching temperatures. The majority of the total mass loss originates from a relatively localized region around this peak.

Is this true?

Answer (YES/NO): NO